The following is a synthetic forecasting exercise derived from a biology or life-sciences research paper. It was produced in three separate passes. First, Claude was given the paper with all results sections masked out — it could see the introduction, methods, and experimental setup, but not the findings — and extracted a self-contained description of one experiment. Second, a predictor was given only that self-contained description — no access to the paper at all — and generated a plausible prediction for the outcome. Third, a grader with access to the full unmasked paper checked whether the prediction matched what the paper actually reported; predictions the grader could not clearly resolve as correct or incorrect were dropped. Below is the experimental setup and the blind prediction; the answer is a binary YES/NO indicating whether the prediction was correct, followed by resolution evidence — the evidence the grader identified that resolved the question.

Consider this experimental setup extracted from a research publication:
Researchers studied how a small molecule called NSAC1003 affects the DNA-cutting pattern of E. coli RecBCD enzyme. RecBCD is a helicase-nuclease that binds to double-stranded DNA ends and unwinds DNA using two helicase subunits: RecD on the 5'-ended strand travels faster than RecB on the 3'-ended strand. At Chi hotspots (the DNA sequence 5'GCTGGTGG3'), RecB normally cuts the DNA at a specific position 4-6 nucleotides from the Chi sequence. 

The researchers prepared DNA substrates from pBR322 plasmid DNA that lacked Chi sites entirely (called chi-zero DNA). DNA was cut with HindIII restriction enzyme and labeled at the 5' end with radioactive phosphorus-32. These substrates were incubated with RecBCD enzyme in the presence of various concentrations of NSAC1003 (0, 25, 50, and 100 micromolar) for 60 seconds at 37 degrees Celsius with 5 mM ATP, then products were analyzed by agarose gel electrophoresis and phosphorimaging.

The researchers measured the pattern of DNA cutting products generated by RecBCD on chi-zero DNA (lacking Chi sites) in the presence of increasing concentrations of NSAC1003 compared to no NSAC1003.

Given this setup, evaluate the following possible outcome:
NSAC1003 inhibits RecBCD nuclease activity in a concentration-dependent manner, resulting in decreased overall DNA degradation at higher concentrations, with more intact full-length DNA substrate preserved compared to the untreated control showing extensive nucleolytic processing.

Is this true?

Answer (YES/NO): NO